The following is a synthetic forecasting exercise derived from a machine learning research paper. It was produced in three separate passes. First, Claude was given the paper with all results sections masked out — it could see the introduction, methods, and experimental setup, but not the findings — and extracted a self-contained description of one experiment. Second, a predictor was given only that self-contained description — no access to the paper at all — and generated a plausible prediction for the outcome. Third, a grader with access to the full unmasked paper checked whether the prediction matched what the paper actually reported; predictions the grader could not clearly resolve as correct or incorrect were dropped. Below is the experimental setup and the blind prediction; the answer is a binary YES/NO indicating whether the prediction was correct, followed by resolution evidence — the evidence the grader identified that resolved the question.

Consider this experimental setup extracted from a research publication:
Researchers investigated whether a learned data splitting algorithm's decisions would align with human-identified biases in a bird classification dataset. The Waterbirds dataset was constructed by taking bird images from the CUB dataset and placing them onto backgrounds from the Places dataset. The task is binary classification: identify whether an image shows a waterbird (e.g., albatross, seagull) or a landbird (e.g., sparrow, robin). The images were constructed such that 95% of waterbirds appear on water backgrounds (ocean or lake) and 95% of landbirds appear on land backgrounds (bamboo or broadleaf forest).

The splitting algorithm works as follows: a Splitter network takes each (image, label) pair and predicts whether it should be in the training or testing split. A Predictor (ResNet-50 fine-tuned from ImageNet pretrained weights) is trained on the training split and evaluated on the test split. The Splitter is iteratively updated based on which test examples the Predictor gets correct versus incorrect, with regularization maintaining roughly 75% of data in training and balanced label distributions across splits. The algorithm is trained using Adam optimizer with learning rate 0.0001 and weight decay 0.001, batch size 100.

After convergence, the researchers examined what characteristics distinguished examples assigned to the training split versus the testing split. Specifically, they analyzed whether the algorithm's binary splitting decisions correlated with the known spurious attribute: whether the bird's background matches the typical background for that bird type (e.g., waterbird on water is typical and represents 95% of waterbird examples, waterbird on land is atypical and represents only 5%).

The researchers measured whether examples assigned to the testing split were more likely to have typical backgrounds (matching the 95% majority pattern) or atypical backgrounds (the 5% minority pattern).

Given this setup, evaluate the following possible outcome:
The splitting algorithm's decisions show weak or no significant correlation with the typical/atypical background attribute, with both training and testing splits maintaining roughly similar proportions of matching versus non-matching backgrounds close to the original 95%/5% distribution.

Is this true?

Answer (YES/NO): NO